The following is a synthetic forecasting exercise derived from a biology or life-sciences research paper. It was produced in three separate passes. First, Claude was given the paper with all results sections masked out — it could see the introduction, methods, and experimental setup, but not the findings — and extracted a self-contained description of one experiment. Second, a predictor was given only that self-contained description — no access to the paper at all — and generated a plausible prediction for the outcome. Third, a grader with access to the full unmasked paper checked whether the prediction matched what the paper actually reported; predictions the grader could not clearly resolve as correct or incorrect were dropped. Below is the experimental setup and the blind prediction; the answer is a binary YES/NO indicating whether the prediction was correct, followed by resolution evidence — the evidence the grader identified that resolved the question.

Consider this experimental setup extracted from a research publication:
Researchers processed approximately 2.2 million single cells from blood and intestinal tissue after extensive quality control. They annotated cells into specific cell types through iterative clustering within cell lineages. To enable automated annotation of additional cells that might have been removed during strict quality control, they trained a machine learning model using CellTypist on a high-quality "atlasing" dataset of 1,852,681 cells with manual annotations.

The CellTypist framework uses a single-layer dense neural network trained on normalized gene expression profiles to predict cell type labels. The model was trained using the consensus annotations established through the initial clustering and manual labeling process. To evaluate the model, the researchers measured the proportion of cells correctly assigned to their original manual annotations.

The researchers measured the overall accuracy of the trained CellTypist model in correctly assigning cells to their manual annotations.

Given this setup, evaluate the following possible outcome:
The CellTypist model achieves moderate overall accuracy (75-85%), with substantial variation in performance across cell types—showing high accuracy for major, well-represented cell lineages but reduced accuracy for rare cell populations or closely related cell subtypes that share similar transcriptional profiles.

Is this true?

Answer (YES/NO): NO